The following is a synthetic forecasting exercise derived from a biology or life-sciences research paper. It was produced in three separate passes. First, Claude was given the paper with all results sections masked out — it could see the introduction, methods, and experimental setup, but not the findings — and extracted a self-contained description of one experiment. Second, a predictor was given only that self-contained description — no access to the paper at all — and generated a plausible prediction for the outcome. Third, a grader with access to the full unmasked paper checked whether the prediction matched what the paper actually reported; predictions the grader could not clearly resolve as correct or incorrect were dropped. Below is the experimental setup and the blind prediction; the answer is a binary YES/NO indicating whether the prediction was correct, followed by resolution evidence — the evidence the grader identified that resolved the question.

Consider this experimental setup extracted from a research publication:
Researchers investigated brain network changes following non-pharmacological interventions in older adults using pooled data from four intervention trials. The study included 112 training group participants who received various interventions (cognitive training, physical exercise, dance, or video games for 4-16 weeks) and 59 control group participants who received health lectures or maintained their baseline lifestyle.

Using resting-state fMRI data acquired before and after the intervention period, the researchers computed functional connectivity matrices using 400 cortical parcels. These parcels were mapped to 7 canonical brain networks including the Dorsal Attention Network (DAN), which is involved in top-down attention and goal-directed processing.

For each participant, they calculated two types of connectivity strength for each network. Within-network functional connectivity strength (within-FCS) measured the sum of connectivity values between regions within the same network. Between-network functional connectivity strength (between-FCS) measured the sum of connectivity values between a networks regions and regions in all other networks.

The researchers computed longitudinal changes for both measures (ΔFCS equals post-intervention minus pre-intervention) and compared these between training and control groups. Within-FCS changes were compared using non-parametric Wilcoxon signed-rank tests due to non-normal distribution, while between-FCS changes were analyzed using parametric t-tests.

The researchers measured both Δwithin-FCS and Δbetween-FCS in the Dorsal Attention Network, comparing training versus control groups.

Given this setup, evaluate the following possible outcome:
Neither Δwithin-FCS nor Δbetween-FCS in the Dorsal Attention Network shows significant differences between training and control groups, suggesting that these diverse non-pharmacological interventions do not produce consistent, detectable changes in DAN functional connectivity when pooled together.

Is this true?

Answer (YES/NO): NO